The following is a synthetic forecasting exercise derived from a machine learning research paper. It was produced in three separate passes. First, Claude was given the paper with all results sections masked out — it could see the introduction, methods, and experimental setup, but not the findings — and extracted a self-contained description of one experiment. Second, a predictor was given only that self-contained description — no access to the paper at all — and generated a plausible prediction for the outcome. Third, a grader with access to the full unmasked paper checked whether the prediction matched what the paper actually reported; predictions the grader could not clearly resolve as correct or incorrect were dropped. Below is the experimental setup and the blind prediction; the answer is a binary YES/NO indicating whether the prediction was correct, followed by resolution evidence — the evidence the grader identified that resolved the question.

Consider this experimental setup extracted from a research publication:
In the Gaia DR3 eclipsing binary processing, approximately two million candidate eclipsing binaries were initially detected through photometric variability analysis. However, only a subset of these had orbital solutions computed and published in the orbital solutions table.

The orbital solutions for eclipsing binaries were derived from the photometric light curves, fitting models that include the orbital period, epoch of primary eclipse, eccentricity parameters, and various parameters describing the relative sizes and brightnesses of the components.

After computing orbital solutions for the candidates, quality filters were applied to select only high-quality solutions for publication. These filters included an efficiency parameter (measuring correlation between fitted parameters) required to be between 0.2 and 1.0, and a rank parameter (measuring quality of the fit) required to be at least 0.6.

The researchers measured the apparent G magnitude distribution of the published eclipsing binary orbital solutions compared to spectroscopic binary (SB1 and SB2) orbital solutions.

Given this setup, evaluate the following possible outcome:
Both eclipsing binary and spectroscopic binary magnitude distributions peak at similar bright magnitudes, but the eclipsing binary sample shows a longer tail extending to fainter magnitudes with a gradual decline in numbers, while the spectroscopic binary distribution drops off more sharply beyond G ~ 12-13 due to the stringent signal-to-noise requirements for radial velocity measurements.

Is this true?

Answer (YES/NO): NO